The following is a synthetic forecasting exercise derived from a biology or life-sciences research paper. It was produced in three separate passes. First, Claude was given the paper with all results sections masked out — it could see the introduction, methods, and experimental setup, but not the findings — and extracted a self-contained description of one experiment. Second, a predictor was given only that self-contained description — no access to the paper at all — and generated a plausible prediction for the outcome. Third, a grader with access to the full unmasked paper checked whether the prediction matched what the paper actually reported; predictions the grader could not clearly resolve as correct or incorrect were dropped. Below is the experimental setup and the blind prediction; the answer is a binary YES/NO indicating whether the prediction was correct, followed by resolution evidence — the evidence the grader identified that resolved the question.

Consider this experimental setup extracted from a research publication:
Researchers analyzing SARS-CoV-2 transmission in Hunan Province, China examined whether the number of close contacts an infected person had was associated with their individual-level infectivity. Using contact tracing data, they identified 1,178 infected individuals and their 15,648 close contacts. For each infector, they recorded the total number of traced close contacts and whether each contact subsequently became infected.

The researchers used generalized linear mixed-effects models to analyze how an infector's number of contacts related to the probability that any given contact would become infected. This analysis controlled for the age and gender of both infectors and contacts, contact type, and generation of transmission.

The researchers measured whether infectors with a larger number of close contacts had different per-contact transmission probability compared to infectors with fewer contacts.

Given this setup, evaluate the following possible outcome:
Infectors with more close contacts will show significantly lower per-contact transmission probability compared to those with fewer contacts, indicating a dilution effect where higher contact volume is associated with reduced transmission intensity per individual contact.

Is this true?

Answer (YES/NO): YES